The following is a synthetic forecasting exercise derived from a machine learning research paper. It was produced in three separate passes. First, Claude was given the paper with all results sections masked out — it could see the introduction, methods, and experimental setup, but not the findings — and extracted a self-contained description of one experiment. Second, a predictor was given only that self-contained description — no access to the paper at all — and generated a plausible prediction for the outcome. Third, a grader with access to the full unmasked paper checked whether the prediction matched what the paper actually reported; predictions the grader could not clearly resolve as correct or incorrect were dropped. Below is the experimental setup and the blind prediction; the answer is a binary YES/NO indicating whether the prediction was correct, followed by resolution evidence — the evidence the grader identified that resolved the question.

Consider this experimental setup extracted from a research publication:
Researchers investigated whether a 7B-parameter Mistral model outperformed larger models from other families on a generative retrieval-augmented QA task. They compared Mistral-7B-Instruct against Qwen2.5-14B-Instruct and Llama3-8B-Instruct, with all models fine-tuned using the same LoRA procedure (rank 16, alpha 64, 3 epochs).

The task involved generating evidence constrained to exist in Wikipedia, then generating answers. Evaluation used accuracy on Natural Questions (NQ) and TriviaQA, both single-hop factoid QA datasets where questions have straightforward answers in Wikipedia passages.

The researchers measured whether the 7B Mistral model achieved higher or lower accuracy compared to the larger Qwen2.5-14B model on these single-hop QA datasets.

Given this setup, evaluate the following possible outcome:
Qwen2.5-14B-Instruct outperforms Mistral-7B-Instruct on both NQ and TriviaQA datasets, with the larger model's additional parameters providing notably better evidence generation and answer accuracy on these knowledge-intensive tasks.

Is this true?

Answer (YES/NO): NO